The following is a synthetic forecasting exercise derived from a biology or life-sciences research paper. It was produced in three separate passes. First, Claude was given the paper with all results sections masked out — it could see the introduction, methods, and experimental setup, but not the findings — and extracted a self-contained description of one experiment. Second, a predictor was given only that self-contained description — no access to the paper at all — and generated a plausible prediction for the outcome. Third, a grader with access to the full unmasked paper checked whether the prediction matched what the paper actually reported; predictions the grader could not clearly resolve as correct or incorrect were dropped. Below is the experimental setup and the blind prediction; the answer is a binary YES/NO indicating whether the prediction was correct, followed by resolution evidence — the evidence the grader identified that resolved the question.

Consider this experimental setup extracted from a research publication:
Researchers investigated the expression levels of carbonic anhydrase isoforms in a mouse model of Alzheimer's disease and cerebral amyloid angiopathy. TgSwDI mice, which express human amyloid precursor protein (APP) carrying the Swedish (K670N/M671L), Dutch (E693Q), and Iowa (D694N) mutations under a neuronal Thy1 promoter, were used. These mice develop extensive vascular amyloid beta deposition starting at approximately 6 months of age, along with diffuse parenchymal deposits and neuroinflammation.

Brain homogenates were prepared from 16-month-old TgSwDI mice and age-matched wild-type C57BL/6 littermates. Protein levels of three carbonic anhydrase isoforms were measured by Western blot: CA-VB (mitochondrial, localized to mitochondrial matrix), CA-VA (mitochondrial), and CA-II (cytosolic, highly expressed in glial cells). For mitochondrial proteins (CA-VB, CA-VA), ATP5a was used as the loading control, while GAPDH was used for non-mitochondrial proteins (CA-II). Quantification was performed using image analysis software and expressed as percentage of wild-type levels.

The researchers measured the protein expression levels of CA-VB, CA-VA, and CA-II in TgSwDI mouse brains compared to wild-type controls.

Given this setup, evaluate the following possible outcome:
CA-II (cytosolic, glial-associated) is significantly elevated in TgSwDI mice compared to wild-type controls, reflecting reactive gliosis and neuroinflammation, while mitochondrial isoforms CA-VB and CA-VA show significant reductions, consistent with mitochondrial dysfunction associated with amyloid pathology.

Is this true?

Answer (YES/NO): NO